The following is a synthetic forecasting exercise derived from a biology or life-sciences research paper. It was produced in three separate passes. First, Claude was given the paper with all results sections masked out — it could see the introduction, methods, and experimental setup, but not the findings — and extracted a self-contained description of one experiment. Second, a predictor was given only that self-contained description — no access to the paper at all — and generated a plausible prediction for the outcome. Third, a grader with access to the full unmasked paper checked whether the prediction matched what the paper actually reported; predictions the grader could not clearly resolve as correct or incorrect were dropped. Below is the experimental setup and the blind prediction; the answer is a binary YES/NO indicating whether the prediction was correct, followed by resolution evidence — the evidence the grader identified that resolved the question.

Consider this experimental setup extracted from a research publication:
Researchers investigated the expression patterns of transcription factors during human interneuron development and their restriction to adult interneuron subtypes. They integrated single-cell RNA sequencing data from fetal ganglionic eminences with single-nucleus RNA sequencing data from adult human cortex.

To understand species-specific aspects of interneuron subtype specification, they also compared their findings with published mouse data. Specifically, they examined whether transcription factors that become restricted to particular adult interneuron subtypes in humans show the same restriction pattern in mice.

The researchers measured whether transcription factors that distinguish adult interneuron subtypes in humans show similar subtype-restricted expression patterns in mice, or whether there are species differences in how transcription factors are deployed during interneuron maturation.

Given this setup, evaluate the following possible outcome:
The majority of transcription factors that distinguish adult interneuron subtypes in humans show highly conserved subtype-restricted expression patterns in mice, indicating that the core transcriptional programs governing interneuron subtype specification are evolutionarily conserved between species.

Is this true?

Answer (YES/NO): NO